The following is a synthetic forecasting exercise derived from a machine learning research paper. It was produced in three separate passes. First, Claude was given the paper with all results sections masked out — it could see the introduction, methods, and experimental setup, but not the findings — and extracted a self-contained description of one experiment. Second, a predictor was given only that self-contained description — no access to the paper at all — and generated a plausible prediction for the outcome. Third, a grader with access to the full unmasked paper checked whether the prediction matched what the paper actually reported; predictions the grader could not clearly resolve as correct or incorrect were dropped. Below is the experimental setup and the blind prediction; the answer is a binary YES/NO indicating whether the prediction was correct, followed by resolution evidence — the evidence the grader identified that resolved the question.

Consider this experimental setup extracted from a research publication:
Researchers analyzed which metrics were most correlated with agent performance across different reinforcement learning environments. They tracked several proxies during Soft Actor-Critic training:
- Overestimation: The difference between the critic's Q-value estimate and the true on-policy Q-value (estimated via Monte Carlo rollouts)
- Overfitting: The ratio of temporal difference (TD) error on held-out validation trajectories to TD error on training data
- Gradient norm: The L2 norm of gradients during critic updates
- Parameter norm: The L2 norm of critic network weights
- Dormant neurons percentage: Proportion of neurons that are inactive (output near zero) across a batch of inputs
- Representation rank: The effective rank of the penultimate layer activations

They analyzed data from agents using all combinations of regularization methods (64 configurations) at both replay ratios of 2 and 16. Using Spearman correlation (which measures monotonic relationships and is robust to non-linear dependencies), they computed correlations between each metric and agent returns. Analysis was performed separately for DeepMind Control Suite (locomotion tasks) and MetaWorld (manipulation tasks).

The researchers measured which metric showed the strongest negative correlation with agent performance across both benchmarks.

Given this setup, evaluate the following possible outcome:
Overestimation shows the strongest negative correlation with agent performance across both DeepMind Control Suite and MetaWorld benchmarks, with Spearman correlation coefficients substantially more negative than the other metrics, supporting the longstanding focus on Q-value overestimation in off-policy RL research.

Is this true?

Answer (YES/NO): YES